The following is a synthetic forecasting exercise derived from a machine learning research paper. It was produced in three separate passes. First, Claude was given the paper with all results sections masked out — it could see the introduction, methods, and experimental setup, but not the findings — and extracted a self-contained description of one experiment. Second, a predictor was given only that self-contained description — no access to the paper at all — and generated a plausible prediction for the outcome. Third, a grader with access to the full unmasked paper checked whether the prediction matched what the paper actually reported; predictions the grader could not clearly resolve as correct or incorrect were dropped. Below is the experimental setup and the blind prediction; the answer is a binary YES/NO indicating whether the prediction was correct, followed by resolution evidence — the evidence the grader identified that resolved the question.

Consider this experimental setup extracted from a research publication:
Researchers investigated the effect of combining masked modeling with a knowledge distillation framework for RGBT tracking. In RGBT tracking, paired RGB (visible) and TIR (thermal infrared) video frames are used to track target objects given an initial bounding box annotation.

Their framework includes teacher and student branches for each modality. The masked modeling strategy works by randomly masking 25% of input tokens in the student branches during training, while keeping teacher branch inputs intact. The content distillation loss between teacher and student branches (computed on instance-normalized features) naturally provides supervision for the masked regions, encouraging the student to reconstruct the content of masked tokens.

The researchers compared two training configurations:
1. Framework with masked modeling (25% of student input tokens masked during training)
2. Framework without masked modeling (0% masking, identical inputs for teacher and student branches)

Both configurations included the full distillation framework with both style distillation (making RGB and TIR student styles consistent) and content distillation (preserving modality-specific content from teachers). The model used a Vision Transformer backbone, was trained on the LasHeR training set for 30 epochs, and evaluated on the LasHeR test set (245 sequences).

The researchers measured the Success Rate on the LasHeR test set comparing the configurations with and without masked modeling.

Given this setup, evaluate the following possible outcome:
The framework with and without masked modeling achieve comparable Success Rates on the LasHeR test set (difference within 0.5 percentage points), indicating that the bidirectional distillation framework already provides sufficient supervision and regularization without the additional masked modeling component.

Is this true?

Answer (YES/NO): NO